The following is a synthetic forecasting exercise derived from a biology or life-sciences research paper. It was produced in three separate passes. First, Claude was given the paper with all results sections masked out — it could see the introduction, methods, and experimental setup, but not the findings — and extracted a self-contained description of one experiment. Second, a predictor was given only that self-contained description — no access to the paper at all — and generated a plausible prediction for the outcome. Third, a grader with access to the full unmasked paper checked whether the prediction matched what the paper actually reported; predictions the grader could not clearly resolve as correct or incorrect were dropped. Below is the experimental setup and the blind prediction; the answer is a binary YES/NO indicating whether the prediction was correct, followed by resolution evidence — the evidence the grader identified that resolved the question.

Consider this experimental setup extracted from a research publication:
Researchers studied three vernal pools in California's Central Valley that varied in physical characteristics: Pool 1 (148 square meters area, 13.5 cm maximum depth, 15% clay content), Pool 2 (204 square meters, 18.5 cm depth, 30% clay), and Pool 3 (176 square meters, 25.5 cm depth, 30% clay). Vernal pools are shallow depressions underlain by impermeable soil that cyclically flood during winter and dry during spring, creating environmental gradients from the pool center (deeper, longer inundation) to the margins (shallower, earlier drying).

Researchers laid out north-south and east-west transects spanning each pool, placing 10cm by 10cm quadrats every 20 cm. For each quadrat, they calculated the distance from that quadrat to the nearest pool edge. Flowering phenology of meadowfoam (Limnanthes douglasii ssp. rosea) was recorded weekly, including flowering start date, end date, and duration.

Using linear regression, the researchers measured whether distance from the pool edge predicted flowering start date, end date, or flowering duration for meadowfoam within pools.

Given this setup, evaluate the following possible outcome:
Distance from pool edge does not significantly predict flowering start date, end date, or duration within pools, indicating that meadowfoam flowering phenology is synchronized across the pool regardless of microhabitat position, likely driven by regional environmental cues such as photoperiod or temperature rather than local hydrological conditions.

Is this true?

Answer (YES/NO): NO